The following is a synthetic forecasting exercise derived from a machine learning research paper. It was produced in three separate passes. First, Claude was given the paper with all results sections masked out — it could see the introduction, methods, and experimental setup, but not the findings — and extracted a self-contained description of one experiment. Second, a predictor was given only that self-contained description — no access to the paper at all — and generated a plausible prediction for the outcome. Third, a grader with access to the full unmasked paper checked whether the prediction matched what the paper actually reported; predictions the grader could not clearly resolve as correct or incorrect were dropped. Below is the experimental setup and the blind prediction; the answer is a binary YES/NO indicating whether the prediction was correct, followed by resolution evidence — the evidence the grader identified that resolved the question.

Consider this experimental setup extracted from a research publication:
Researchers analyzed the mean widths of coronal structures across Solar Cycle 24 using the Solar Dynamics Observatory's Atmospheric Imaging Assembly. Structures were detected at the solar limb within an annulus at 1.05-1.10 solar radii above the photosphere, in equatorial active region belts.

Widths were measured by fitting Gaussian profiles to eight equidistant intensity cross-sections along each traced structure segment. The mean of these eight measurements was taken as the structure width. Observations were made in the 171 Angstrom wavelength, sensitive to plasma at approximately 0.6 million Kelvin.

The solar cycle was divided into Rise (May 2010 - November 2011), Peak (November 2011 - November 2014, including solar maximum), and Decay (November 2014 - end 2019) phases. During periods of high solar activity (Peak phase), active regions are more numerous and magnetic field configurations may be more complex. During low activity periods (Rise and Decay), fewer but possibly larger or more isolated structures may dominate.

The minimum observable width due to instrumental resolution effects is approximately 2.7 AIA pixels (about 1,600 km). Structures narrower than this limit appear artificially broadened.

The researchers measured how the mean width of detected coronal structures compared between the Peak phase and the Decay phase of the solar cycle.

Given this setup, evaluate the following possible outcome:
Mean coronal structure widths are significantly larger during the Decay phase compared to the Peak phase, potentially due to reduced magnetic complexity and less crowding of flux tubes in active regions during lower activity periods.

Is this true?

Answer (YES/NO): NO